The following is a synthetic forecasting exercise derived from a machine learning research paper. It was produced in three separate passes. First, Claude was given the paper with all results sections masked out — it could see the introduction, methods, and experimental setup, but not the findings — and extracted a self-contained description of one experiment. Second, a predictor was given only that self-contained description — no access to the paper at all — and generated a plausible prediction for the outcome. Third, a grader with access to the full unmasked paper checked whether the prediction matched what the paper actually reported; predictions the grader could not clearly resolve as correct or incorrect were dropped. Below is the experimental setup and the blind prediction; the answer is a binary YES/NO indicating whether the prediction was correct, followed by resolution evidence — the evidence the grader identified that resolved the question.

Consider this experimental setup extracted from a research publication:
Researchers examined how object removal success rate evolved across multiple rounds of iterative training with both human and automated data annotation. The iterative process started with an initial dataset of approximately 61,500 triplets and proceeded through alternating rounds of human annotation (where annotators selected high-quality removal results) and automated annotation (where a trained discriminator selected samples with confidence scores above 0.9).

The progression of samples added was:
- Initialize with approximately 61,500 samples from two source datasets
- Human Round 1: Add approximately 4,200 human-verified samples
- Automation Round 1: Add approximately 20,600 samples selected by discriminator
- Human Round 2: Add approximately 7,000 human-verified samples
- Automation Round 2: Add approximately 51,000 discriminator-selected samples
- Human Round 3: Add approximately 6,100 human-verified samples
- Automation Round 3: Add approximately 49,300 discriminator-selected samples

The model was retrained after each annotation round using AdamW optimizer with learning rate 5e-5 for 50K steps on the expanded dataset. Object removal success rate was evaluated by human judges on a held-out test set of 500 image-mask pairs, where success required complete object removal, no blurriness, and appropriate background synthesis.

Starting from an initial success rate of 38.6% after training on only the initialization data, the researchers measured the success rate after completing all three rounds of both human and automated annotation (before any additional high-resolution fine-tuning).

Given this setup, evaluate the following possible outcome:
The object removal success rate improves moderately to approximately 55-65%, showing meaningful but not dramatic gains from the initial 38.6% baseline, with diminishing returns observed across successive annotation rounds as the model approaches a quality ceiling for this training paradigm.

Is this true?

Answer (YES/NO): NO